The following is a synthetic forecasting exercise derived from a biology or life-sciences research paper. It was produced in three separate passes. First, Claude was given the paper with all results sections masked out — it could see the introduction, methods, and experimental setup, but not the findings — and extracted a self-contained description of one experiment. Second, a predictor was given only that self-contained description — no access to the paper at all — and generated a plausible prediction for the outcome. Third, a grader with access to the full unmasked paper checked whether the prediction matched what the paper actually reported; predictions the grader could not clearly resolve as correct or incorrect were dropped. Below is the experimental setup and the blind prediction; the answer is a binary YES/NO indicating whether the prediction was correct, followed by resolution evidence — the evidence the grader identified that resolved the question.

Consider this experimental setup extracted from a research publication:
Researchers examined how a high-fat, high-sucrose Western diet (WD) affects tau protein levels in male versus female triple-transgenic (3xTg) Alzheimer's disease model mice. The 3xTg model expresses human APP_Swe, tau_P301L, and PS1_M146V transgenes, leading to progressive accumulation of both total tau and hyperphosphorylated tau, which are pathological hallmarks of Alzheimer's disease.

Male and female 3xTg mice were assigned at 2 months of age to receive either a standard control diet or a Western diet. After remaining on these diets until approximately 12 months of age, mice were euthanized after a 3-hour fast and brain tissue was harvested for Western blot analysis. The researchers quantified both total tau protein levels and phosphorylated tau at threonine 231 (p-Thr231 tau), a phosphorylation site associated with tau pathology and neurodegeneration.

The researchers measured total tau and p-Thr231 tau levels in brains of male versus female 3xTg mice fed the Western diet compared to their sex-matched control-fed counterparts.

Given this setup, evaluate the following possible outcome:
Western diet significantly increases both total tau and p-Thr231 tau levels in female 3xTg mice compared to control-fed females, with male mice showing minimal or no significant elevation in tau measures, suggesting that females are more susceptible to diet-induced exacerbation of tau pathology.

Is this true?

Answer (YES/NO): NO